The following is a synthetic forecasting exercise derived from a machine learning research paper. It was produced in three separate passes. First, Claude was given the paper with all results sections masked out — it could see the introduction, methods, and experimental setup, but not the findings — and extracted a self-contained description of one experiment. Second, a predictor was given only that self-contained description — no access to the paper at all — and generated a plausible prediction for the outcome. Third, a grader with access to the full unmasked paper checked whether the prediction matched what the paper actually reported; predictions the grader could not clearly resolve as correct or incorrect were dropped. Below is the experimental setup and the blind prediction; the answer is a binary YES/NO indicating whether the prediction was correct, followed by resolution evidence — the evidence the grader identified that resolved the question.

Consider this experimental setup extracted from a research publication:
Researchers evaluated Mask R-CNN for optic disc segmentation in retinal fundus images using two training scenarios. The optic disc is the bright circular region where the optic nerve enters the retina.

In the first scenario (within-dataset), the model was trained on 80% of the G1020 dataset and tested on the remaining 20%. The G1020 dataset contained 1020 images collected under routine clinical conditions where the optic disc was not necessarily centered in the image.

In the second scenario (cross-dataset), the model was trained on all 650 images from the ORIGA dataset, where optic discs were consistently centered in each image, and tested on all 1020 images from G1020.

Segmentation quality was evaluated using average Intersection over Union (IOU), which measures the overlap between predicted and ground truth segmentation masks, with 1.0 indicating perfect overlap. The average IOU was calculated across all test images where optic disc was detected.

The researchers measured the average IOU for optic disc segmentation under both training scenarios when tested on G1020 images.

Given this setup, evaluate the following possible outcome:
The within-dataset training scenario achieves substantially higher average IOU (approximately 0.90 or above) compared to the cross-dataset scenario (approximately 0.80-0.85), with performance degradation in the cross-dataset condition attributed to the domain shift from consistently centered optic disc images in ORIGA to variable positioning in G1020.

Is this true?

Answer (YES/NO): NO